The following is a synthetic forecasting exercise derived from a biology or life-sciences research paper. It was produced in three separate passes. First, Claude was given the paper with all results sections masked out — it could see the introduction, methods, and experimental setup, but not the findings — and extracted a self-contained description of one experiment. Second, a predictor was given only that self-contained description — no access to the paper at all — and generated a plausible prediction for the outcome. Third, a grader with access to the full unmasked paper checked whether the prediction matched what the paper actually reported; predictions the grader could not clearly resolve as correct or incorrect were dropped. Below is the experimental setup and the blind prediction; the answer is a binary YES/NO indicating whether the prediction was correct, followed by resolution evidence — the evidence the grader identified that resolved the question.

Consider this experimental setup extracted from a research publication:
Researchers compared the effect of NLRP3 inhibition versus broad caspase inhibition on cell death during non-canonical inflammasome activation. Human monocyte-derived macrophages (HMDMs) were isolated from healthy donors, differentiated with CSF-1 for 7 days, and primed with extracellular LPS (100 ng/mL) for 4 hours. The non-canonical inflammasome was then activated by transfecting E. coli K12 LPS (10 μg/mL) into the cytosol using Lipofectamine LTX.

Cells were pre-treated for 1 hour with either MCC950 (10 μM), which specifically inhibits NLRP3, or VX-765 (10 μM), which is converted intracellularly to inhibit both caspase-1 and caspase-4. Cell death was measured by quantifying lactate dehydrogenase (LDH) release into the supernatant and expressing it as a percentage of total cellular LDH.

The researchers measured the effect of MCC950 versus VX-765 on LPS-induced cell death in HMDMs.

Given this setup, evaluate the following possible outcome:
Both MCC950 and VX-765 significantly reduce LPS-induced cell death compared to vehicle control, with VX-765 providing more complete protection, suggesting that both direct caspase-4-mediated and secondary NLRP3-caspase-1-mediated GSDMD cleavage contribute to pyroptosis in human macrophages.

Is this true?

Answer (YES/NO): NO